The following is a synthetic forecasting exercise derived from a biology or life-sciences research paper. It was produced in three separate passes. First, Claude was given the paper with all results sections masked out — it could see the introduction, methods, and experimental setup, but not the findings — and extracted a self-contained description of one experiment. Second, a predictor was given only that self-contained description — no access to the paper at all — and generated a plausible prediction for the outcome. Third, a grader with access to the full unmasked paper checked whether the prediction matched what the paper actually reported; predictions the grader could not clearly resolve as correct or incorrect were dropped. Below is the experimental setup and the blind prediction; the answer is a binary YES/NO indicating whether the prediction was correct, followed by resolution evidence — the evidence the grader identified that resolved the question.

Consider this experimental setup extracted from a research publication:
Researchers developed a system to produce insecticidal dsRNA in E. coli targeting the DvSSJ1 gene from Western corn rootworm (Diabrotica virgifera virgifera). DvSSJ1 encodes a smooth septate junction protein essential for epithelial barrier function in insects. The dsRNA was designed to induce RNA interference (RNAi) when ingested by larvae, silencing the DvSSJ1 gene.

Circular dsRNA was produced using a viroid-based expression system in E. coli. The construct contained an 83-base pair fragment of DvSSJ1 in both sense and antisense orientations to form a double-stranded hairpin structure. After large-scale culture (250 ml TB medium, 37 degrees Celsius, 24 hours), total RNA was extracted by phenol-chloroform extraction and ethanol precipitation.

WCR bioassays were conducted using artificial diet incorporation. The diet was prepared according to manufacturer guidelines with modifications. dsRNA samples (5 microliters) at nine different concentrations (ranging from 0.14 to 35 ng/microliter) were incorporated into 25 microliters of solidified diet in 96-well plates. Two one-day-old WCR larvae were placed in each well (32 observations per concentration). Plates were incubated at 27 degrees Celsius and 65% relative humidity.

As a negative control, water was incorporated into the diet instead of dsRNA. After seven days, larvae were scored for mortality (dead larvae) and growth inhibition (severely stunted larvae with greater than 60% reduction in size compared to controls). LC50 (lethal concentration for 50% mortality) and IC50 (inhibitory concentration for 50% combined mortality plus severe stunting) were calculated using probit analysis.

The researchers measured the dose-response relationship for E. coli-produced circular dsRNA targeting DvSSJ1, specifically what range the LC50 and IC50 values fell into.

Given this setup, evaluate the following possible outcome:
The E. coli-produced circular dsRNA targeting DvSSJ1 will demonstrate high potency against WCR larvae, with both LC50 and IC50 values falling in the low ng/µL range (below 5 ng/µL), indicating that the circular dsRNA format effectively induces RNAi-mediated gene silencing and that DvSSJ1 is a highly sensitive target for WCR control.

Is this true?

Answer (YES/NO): YES